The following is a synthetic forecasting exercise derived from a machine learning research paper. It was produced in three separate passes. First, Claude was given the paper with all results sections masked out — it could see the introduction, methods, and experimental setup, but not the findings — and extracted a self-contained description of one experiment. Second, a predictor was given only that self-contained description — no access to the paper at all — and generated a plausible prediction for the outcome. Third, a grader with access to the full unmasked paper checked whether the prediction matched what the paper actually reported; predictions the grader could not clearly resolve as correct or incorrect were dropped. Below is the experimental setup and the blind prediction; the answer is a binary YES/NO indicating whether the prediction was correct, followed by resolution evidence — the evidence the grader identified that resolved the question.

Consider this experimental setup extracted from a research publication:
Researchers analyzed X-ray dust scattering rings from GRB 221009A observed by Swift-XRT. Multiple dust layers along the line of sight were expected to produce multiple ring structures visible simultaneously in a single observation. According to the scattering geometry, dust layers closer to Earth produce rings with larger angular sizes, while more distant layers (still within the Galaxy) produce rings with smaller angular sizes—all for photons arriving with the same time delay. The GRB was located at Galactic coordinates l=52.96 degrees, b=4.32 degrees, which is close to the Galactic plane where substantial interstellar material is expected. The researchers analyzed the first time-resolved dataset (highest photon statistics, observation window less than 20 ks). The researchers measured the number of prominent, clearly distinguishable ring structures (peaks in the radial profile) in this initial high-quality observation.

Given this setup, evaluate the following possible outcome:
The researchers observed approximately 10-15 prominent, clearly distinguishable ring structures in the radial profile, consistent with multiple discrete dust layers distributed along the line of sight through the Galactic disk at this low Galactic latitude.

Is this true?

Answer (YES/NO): NO